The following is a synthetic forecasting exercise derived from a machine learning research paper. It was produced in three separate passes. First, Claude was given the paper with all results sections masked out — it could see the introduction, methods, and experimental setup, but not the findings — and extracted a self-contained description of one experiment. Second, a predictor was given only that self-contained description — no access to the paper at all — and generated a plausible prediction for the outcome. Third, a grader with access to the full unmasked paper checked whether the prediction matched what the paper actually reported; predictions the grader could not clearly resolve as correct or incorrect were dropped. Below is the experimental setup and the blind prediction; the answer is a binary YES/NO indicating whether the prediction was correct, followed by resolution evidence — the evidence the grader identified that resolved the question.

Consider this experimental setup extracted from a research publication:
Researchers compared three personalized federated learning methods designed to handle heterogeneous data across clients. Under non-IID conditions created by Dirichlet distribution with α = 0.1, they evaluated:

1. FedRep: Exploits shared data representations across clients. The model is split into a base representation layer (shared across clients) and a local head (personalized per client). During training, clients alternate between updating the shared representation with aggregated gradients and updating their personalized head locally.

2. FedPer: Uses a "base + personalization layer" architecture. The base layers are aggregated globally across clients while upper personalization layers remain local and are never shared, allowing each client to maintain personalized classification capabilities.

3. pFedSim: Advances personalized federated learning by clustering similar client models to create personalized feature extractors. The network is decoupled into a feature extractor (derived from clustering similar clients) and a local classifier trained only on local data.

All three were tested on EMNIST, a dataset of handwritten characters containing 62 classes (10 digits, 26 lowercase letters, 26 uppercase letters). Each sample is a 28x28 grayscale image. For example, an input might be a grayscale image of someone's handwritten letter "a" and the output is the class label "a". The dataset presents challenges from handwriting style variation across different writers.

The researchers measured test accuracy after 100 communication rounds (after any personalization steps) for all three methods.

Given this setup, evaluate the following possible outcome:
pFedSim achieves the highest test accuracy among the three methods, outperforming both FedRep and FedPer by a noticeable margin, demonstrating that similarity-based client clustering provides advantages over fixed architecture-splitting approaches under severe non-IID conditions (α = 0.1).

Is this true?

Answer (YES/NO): NO